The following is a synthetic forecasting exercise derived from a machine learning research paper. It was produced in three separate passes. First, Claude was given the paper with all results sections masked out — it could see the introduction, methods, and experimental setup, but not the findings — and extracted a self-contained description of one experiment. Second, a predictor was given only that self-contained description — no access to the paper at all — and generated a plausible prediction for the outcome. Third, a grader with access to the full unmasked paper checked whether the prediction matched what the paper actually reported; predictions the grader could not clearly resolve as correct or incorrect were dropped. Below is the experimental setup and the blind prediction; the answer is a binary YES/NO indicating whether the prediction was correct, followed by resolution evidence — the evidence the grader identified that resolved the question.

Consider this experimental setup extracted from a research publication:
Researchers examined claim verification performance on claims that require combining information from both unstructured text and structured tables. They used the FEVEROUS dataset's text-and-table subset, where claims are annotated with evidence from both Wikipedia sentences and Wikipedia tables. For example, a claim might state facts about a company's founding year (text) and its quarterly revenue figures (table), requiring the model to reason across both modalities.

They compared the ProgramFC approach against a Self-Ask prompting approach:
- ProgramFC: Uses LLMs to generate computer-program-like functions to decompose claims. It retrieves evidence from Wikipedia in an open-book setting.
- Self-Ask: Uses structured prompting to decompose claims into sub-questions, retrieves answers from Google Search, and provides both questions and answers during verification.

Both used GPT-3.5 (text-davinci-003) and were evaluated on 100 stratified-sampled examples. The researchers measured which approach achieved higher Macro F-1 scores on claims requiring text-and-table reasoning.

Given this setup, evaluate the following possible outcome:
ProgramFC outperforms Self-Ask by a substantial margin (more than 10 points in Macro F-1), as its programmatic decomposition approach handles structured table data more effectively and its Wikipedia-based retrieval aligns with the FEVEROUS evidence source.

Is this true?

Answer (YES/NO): NO